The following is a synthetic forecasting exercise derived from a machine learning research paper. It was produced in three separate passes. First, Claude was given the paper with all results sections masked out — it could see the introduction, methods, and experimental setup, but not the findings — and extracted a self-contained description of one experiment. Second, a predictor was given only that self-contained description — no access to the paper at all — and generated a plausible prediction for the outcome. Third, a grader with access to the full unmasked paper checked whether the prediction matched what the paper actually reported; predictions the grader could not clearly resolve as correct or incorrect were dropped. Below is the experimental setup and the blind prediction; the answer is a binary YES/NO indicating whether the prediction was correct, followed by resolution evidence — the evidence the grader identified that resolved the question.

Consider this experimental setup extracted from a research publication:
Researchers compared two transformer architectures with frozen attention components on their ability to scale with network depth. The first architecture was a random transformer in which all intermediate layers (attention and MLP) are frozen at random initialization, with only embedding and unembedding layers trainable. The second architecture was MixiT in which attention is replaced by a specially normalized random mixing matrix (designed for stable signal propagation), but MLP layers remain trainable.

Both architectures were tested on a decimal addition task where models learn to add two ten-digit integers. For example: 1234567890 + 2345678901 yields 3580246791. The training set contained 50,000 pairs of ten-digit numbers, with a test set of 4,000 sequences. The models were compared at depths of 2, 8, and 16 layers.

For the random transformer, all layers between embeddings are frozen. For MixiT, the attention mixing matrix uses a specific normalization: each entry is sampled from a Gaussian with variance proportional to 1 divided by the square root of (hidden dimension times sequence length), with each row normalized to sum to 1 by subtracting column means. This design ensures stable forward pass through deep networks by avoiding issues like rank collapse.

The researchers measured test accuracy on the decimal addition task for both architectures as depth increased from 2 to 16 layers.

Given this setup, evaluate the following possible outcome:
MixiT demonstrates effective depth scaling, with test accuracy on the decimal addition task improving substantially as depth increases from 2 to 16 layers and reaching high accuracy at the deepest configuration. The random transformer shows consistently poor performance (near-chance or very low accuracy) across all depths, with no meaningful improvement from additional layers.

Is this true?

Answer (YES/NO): NO